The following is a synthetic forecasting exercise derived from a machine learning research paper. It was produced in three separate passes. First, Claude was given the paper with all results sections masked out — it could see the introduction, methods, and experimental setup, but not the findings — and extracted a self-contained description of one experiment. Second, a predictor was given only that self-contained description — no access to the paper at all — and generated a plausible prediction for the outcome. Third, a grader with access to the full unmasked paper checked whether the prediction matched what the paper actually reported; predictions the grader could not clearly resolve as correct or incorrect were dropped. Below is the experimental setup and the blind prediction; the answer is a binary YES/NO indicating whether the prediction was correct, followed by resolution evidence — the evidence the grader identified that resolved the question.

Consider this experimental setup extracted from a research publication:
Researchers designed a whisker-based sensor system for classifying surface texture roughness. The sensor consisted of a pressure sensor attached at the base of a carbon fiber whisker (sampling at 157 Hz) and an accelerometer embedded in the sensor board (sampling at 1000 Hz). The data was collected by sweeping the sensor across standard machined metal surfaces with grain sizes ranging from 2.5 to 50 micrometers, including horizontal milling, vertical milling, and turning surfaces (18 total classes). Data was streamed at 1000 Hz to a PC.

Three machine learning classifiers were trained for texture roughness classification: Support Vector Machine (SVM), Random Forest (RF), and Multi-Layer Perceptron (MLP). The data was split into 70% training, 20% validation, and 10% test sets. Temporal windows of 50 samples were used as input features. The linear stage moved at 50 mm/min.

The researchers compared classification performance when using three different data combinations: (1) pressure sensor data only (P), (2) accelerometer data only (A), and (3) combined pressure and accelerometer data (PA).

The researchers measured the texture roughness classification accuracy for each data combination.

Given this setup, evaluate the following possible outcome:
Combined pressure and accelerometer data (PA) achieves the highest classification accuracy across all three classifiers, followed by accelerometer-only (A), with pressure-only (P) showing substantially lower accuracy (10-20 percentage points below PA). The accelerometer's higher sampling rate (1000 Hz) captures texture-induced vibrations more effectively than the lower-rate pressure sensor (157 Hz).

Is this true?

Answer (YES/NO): NO